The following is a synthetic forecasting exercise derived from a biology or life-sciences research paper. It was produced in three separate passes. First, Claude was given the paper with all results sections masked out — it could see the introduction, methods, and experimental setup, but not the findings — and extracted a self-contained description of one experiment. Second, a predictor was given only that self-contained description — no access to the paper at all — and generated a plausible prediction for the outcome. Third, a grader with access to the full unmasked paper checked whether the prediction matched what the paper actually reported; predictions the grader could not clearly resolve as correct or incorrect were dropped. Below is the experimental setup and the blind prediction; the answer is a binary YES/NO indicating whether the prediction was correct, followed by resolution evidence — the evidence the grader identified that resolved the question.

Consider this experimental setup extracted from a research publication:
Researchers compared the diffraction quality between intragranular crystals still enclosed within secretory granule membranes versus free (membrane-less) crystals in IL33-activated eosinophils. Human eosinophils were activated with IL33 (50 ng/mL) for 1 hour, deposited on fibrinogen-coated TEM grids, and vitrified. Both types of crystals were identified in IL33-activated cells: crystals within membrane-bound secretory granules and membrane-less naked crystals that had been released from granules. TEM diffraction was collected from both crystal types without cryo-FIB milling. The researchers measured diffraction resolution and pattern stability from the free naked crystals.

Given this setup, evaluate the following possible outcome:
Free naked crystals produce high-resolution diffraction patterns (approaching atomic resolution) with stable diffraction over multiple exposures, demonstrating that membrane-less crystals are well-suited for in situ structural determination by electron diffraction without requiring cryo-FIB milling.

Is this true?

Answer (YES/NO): NO